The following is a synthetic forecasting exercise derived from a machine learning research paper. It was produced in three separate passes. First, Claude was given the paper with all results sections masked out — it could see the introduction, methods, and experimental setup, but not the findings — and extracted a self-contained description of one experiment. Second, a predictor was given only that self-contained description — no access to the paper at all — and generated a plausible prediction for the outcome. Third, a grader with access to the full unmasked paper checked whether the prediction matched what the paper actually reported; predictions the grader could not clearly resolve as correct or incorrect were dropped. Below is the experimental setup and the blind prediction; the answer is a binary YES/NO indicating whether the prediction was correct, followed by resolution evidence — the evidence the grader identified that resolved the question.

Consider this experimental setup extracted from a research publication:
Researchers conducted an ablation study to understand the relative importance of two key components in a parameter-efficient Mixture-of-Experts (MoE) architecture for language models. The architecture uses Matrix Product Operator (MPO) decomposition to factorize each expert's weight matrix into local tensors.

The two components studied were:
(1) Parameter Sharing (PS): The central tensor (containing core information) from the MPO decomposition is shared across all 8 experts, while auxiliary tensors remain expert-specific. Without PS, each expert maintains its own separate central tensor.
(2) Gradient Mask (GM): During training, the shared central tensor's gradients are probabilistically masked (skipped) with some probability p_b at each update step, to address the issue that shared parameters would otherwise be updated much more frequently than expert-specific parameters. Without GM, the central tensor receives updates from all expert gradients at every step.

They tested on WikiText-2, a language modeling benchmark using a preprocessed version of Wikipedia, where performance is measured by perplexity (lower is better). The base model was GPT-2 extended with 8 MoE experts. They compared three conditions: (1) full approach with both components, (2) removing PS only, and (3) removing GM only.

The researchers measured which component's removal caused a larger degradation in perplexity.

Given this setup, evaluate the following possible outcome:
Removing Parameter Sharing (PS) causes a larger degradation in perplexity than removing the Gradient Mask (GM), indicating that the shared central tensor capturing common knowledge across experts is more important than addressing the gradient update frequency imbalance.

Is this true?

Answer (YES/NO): YES